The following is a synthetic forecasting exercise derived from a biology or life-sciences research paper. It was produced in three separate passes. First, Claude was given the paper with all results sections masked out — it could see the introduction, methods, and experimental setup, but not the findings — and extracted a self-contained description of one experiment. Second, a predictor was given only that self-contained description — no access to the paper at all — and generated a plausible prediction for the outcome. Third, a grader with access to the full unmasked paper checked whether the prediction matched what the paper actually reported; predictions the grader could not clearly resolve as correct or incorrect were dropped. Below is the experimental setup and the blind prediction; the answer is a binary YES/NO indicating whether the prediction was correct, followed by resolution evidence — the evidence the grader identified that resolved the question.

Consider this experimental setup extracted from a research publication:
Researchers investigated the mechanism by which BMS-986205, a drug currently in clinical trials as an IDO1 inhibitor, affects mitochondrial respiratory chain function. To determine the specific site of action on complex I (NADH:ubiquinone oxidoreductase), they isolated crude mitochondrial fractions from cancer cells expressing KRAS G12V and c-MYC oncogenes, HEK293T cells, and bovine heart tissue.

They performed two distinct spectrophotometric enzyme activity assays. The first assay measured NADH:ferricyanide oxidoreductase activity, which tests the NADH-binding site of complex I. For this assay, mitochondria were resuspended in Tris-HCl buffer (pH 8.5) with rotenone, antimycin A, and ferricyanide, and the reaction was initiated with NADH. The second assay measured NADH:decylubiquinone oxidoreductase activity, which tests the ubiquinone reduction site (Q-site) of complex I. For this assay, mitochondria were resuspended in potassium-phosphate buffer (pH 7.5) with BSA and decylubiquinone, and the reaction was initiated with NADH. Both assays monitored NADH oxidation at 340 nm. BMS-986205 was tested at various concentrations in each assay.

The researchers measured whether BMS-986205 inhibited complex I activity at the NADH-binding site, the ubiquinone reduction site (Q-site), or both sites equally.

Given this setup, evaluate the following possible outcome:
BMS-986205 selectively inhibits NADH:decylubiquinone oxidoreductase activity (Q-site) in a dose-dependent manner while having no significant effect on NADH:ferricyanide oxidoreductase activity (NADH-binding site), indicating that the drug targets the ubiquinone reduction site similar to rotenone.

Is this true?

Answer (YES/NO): YES